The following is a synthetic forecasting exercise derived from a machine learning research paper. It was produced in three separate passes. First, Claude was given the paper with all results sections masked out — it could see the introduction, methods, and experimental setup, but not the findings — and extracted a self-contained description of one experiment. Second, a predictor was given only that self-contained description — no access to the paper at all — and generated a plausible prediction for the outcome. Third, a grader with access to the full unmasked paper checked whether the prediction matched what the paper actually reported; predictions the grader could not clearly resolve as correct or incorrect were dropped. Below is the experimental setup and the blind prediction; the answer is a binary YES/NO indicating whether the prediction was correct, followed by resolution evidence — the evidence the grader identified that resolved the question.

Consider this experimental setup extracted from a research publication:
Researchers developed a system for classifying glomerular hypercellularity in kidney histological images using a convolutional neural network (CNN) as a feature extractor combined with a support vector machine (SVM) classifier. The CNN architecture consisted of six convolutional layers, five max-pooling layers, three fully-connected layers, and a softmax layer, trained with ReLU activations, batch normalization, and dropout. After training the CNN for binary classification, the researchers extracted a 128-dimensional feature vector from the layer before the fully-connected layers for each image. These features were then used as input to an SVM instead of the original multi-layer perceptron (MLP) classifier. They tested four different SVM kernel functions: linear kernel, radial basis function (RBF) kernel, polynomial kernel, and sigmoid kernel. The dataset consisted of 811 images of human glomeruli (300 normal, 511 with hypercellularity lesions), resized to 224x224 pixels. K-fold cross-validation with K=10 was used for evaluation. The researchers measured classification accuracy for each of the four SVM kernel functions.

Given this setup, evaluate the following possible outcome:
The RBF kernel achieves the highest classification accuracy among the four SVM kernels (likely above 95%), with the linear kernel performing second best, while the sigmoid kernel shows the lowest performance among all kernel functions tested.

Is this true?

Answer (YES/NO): NO